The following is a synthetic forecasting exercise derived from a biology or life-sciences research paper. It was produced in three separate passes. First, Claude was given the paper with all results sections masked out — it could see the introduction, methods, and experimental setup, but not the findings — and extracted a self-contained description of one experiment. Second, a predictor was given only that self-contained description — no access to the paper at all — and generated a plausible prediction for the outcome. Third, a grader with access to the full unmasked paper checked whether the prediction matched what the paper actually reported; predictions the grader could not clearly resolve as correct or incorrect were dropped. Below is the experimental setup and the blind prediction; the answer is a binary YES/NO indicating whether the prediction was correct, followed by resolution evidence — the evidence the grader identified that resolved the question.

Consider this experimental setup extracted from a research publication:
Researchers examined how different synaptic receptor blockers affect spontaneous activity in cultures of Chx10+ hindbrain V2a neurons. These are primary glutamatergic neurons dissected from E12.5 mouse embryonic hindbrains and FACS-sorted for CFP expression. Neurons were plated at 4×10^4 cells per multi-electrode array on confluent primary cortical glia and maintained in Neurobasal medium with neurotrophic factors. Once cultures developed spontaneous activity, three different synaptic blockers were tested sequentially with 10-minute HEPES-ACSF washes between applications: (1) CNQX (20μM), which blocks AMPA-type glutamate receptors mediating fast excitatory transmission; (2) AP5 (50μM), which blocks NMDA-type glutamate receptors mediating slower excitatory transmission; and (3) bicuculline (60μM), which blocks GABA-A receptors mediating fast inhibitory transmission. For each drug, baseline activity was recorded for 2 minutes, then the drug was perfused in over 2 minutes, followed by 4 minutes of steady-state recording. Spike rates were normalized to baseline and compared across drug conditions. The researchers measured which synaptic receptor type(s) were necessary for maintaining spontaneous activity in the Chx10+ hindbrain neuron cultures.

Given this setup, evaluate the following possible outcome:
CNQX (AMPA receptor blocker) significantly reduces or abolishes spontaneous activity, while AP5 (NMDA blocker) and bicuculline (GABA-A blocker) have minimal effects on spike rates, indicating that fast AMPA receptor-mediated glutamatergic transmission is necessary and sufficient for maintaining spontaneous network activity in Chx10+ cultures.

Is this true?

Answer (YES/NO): YES